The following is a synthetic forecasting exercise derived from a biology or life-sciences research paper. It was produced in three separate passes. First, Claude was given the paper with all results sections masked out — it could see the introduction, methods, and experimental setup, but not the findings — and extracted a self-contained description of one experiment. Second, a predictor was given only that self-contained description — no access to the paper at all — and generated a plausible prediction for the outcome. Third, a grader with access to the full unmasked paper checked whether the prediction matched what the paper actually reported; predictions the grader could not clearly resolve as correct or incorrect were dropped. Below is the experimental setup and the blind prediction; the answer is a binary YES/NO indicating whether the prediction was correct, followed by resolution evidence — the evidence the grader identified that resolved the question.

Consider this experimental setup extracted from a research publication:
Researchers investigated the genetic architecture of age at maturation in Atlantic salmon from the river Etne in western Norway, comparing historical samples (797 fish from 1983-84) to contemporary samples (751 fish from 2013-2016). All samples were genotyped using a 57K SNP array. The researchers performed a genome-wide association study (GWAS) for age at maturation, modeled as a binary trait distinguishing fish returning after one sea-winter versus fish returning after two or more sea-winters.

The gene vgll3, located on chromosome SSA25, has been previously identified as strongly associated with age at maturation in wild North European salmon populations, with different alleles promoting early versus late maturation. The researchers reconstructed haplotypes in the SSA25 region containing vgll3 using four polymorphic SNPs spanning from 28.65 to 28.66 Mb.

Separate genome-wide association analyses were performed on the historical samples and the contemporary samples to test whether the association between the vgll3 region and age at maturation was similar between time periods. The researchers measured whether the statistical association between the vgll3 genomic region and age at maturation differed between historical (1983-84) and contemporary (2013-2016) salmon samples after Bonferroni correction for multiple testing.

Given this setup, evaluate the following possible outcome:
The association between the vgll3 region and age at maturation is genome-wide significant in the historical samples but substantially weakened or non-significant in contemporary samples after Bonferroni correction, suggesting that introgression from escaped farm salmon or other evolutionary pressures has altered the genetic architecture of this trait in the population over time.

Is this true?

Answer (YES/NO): NO